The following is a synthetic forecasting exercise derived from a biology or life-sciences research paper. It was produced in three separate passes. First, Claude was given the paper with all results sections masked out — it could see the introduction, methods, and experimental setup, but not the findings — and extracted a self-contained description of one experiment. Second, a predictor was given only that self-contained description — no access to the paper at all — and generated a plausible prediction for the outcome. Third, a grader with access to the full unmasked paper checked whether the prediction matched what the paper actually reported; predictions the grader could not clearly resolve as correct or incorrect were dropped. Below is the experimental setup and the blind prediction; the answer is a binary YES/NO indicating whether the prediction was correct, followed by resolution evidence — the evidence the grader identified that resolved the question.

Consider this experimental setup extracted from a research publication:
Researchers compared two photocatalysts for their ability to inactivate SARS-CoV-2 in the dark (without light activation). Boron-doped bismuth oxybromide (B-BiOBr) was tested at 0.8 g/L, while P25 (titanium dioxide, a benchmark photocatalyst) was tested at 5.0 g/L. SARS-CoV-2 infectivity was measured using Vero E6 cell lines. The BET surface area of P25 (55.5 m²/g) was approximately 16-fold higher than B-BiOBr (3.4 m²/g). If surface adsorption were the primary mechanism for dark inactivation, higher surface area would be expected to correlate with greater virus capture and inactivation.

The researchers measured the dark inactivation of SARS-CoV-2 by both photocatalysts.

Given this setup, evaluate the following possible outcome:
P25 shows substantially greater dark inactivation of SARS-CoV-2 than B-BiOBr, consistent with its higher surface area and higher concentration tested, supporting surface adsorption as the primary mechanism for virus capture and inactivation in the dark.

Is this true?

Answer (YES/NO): NO